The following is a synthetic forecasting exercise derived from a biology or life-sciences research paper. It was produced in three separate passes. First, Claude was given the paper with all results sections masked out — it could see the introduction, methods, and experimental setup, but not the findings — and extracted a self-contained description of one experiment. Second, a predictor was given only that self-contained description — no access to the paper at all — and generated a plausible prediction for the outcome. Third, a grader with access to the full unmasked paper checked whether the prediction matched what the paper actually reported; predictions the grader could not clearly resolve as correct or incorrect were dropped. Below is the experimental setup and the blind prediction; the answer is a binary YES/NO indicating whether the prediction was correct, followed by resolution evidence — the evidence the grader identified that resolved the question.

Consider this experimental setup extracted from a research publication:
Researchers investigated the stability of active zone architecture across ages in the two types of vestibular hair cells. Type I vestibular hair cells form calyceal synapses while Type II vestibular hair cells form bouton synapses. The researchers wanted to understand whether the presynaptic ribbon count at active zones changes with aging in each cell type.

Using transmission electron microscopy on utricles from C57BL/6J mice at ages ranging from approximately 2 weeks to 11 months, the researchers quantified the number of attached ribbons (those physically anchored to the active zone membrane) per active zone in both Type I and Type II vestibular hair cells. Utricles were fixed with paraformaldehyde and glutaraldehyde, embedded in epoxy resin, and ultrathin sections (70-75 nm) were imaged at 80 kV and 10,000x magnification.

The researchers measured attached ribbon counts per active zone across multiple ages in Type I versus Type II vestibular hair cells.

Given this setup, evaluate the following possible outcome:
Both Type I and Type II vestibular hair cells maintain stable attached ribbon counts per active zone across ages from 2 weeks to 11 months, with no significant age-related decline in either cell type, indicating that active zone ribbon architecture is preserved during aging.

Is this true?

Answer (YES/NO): NO